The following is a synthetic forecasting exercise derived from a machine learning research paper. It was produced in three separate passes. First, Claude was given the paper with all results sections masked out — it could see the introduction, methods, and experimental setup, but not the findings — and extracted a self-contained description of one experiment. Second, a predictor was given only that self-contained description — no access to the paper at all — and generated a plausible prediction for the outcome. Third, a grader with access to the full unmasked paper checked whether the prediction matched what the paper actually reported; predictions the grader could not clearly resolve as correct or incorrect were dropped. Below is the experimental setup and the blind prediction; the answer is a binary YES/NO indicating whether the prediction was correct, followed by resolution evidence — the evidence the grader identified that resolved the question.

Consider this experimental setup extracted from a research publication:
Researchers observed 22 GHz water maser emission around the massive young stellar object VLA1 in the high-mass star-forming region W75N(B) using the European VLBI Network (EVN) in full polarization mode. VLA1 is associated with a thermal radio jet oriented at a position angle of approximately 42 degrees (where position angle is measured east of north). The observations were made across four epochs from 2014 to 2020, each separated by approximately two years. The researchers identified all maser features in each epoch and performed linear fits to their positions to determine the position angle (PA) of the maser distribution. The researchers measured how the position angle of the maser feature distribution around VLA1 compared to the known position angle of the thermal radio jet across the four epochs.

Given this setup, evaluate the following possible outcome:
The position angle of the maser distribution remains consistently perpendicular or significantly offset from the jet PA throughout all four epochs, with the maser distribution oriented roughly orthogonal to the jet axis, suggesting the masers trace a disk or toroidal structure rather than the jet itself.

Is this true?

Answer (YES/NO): NO